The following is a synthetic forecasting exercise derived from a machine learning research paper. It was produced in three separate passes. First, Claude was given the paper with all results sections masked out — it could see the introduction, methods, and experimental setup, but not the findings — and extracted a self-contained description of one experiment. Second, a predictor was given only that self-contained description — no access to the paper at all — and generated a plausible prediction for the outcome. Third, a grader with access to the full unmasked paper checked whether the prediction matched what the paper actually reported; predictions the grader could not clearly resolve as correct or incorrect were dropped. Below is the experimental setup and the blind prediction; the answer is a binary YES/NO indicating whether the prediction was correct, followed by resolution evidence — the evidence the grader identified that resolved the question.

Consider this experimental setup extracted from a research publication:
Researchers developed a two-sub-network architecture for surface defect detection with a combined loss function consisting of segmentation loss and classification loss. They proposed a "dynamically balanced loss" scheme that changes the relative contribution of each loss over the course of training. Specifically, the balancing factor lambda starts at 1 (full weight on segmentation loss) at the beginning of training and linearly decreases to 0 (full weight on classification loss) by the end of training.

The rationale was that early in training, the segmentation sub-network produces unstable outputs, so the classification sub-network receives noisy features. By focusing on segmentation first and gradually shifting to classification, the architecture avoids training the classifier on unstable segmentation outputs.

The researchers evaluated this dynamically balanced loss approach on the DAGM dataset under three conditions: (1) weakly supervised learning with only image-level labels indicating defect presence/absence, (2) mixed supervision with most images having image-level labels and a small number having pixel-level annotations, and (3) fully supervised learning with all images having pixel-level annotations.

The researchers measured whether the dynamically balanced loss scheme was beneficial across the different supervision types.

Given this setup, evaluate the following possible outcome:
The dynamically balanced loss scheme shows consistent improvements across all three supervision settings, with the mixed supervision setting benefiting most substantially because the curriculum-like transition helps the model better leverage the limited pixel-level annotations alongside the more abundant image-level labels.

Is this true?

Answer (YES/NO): NO